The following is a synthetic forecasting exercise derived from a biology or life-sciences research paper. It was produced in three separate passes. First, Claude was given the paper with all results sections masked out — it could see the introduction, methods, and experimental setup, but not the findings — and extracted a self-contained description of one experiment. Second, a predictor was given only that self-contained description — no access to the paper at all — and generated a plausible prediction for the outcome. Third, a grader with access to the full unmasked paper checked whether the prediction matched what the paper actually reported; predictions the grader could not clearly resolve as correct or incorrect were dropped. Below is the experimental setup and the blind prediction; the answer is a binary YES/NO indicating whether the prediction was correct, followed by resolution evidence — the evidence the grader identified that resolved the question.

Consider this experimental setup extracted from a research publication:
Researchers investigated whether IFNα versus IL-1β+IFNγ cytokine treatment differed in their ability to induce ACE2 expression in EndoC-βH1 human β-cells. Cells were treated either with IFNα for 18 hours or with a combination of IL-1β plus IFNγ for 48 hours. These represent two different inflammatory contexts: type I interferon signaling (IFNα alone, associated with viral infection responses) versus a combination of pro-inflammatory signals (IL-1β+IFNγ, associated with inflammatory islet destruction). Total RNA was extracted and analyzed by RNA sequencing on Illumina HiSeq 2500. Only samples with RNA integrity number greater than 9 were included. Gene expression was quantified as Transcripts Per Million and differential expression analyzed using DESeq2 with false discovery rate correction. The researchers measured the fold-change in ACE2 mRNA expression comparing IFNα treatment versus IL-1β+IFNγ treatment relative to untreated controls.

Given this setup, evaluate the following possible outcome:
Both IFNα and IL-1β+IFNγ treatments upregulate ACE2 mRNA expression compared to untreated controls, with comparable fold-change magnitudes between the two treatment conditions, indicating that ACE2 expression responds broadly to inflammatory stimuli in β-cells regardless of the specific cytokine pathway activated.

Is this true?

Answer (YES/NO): NO